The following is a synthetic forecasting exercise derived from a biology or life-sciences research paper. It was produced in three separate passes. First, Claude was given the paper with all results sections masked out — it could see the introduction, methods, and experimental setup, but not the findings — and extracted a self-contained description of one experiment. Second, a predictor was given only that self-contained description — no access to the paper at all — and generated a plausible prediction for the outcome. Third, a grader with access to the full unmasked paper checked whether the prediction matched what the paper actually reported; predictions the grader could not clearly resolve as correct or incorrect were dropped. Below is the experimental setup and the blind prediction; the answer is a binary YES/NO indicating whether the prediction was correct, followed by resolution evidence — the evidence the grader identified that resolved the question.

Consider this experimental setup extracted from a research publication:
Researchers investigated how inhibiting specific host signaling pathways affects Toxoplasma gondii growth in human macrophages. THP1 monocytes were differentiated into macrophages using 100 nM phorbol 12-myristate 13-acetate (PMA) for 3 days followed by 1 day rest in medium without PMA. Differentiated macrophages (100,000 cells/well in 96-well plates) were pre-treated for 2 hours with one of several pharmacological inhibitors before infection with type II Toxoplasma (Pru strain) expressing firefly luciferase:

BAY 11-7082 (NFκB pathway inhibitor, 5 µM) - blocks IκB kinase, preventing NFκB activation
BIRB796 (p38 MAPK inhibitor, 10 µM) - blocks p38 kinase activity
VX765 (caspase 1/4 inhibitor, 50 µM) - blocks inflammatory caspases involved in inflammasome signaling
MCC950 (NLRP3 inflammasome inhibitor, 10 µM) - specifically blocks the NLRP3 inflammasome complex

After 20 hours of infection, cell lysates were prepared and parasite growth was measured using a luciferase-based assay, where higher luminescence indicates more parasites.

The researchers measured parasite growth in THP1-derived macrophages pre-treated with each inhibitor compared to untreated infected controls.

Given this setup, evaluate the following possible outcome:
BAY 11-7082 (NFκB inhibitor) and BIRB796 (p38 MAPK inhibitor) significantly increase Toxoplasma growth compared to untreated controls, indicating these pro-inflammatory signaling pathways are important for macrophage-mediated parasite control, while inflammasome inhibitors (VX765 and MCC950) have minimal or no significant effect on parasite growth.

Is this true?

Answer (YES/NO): NO